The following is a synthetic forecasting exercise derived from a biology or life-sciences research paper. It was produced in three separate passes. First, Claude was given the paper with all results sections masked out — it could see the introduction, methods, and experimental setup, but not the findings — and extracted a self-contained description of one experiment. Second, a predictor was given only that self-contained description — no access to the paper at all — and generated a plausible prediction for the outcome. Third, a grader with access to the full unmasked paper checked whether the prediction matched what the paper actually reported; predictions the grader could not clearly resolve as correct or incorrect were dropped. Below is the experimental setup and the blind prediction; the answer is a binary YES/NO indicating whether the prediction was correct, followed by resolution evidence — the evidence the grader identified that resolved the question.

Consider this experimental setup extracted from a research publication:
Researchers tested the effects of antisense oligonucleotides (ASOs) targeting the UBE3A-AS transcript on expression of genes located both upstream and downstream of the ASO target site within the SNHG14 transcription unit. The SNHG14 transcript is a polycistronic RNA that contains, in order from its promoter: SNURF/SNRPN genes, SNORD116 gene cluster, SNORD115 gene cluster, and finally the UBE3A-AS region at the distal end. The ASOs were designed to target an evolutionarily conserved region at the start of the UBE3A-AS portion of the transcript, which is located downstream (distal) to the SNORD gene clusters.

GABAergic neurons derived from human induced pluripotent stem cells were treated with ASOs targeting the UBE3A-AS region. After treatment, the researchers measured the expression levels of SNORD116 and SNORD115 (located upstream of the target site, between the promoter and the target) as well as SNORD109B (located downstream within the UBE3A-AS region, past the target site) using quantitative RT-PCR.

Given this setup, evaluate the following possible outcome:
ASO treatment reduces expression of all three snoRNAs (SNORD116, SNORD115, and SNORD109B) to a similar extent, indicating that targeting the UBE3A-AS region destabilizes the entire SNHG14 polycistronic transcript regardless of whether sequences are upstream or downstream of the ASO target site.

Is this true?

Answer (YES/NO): NO